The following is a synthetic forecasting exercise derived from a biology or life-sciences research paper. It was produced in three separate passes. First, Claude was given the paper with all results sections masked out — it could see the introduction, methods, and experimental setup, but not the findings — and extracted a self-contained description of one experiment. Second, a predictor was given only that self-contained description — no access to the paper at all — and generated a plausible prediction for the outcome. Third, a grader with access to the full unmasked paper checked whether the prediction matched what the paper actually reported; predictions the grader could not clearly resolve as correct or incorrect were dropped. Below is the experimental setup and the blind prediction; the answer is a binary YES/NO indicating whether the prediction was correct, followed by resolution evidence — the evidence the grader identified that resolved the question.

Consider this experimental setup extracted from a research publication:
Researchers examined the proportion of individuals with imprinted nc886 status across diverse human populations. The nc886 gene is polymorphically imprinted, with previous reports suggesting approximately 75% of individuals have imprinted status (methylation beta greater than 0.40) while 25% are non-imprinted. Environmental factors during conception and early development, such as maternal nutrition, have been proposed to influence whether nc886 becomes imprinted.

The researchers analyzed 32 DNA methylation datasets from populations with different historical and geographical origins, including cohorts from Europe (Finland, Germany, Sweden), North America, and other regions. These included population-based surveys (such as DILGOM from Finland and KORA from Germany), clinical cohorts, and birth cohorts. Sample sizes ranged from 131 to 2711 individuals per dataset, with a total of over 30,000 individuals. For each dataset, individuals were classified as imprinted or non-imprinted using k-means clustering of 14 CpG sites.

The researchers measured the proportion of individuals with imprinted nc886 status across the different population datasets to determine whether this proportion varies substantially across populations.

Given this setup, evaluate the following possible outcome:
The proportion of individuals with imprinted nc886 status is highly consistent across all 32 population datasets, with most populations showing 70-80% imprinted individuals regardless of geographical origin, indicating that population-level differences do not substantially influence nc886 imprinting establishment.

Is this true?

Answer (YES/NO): NO